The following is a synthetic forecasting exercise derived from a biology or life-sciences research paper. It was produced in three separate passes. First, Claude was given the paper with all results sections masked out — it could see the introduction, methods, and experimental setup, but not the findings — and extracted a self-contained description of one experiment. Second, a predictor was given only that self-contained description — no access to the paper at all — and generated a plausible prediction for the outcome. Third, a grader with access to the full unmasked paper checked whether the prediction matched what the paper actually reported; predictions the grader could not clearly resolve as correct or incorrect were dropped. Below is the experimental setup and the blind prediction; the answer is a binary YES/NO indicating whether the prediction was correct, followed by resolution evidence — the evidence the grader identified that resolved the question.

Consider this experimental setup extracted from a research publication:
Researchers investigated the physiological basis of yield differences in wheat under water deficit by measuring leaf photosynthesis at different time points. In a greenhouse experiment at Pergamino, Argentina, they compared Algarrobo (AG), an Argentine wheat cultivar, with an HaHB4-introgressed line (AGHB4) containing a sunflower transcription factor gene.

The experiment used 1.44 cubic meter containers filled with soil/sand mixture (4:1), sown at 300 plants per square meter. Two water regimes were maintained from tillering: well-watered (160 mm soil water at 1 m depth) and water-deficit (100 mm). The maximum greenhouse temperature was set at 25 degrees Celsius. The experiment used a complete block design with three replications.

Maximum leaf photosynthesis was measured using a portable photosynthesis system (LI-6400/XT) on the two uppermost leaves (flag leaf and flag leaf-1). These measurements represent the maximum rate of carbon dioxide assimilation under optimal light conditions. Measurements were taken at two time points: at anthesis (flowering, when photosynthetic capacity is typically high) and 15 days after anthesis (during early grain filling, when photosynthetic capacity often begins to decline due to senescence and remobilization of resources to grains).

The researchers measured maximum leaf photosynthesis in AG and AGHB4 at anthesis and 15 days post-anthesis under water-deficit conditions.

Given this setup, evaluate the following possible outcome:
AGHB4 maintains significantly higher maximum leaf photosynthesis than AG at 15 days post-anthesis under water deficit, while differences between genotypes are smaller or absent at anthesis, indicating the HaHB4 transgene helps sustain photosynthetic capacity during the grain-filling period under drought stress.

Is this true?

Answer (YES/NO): NO